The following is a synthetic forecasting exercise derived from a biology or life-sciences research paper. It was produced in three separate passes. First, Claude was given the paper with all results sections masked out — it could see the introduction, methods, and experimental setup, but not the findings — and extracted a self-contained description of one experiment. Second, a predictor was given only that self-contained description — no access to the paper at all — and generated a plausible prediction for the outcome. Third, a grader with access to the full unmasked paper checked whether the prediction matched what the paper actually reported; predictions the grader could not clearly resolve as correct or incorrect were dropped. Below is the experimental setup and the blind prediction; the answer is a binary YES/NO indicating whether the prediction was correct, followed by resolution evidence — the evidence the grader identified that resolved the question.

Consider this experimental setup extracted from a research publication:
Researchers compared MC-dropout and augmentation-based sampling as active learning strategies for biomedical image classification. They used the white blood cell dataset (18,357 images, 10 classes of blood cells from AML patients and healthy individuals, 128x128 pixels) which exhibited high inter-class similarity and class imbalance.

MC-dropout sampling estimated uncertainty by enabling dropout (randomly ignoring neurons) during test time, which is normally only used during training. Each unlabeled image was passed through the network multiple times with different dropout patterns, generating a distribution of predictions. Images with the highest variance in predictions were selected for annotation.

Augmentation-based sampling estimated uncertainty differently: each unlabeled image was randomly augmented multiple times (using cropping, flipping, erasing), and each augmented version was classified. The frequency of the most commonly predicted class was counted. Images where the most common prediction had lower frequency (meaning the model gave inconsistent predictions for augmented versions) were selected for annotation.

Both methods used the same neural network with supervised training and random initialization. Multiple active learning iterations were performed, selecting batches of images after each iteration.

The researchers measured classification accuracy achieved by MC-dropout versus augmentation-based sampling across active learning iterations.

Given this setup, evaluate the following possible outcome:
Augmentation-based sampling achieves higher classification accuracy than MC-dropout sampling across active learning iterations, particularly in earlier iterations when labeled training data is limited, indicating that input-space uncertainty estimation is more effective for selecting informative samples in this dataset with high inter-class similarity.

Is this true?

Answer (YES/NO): NO